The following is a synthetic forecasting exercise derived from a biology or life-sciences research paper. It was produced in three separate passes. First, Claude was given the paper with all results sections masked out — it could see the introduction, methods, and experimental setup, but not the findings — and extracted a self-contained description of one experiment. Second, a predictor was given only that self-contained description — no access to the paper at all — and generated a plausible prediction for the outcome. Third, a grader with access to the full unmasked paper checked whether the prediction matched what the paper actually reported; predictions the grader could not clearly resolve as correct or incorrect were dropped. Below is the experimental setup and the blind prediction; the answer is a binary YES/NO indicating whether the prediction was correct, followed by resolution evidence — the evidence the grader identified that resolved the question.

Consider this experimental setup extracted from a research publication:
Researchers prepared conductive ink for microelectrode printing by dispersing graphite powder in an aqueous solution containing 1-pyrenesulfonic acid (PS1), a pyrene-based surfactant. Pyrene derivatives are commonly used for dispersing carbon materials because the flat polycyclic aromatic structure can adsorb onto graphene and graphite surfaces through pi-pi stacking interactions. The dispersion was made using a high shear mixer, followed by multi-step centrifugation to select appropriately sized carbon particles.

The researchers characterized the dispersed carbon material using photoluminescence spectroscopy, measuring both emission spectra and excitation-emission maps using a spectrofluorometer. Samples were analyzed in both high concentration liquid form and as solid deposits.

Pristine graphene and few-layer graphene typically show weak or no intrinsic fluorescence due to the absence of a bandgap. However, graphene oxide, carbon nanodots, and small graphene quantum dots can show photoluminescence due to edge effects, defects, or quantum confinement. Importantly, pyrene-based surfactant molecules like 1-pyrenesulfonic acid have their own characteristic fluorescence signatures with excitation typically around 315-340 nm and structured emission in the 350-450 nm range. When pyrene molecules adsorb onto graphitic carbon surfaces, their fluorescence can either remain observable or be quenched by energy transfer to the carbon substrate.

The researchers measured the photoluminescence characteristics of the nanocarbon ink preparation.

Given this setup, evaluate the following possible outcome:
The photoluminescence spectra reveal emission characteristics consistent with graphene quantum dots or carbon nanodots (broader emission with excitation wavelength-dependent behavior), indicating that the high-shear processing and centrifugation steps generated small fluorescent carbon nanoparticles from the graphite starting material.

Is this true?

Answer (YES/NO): NO